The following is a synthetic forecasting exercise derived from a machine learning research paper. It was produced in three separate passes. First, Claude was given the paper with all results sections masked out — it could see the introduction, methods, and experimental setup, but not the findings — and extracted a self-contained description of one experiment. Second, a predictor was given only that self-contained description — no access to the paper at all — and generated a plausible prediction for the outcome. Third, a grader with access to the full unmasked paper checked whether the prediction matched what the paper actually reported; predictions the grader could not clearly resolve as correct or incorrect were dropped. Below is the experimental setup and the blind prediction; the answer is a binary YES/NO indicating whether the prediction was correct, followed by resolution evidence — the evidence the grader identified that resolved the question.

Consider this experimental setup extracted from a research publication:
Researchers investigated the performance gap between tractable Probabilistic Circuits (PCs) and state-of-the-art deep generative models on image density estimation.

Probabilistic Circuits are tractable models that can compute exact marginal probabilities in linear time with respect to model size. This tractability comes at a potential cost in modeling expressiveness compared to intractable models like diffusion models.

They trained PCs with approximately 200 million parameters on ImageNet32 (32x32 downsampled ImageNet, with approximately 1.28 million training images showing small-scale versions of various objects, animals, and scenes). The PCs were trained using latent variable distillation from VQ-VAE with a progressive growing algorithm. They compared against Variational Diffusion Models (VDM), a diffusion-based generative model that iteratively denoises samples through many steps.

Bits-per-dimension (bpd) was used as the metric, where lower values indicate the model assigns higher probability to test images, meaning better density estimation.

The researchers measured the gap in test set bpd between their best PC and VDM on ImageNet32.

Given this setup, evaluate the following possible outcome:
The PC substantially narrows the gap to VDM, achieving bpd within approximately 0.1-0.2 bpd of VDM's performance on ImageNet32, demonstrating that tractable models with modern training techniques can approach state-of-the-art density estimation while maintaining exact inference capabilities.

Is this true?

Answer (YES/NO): NO